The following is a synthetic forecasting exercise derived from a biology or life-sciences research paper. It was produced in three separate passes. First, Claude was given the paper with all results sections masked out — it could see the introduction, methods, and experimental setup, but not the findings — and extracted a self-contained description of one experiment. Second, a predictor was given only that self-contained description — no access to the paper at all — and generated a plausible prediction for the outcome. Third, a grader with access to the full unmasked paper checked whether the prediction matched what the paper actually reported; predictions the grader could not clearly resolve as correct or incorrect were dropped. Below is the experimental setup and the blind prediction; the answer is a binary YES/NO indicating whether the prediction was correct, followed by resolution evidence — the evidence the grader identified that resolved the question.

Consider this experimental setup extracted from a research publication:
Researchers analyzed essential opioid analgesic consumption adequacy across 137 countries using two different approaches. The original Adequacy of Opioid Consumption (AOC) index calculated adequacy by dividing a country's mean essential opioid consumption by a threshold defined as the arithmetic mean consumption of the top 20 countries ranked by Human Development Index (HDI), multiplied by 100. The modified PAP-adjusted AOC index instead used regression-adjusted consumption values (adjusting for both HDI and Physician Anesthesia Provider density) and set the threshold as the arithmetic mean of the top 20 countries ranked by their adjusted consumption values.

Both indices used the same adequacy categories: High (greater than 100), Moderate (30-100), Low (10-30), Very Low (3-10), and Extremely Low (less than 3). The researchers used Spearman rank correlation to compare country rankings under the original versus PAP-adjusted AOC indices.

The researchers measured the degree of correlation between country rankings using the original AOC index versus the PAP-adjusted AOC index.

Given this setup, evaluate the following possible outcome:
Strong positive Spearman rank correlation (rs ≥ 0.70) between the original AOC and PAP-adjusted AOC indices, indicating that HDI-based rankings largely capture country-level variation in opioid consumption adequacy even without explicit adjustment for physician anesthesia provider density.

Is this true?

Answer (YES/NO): YES